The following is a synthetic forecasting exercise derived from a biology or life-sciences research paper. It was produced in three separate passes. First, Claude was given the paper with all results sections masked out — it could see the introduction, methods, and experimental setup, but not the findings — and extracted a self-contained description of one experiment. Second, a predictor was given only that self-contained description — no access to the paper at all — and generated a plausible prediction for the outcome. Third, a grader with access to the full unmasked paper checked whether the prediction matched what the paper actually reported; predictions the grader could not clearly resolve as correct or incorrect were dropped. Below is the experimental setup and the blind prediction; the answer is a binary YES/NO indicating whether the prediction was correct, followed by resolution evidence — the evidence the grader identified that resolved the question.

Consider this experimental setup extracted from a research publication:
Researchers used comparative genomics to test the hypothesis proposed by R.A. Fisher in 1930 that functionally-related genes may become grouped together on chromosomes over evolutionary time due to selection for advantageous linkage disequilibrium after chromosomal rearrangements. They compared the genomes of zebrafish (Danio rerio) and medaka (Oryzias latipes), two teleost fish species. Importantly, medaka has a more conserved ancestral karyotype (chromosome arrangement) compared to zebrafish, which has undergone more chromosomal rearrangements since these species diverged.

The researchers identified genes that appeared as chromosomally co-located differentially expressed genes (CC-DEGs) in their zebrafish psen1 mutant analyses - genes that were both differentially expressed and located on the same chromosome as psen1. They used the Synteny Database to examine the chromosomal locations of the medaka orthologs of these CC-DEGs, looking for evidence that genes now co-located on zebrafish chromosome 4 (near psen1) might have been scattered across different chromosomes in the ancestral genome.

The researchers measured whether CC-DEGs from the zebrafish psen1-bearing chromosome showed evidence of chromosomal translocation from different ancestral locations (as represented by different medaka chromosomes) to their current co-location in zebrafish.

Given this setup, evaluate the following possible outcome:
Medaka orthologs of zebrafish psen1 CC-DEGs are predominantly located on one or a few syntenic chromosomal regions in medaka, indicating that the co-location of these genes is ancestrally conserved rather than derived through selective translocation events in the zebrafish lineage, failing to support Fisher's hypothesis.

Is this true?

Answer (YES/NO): NO